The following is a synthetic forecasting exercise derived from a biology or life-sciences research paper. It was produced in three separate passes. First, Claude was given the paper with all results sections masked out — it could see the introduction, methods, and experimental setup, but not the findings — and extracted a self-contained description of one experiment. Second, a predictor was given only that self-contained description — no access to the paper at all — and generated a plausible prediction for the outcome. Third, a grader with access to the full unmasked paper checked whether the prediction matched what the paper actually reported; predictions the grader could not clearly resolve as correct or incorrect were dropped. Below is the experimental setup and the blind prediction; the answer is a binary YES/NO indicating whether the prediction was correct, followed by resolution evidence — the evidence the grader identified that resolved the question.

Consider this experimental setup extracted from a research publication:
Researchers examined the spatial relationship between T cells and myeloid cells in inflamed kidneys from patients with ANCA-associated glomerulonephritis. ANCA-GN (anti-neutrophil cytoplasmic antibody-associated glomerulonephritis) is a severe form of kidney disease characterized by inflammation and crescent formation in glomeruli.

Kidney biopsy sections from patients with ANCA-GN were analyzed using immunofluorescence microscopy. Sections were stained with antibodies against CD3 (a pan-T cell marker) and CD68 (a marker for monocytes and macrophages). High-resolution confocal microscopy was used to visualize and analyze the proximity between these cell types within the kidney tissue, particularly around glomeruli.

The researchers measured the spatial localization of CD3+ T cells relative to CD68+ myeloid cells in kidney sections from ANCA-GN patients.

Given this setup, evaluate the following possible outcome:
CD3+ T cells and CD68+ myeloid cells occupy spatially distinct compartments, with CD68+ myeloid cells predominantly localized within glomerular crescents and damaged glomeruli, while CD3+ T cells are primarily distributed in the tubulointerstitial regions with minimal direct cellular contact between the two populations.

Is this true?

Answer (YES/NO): NO